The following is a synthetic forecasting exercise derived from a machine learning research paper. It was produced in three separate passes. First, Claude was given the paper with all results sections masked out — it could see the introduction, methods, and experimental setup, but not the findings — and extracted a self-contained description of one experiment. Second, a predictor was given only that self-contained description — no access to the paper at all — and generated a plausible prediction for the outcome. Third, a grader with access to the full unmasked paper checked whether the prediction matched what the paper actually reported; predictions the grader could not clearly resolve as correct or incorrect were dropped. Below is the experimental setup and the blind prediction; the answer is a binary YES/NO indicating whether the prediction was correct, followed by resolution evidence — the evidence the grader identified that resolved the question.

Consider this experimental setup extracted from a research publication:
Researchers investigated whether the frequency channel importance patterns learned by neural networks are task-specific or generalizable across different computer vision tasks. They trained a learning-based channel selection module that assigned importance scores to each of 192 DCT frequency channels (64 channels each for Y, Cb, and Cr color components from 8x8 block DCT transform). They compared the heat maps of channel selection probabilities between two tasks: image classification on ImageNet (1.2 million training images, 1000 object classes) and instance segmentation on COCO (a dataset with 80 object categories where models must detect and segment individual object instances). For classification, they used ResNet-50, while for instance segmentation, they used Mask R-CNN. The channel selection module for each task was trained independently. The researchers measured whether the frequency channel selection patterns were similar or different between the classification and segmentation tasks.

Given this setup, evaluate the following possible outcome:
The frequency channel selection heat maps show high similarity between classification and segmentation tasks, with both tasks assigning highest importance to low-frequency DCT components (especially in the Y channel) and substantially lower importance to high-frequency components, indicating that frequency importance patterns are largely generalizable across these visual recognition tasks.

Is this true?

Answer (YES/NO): YES